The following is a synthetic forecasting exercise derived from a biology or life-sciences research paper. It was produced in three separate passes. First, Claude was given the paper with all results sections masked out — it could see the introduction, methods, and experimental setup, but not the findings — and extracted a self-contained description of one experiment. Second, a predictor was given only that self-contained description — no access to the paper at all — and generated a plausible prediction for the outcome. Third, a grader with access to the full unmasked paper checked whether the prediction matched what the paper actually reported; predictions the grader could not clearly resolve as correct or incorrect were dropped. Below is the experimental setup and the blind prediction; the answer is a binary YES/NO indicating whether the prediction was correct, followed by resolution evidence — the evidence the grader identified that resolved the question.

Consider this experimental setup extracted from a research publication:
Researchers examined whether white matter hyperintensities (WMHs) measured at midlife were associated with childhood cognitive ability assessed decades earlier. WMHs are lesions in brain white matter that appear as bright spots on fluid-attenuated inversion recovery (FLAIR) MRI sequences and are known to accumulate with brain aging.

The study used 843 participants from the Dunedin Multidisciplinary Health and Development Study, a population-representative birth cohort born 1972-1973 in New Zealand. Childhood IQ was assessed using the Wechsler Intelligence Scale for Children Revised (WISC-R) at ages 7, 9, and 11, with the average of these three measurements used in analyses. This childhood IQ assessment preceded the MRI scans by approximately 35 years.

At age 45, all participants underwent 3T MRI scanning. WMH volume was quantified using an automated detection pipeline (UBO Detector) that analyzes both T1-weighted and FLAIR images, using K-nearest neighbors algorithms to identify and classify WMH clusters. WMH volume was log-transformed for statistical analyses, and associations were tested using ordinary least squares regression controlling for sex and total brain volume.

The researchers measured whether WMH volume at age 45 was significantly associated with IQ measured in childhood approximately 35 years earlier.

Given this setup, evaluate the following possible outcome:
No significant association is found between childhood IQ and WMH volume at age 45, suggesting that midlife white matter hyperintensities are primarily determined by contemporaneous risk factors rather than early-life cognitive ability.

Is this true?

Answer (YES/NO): NO